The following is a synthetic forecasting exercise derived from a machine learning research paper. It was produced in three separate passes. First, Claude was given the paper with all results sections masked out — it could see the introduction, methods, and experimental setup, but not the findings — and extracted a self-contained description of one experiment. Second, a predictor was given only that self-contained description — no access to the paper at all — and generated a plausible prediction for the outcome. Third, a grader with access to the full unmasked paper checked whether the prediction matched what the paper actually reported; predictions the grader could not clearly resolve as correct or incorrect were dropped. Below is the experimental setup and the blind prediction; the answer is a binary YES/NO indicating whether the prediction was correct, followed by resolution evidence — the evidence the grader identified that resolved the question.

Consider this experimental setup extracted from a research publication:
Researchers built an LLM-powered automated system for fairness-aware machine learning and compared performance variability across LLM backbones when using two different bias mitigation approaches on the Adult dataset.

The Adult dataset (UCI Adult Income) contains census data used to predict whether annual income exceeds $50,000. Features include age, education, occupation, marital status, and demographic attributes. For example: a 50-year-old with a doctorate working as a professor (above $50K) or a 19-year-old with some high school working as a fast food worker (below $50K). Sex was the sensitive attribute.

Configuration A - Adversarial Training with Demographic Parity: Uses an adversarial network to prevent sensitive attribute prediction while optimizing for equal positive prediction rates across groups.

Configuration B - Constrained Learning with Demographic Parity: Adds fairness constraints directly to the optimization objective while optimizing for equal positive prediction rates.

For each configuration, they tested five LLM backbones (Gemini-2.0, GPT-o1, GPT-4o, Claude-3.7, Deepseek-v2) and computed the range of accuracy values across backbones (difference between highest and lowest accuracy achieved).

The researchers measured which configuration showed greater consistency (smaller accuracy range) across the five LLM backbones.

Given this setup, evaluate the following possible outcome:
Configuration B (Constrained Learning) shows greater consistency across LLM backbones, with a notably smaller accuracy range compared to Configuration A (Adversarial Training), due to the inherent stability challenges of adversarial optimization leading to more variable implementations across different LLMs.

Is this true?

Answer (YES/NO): YES